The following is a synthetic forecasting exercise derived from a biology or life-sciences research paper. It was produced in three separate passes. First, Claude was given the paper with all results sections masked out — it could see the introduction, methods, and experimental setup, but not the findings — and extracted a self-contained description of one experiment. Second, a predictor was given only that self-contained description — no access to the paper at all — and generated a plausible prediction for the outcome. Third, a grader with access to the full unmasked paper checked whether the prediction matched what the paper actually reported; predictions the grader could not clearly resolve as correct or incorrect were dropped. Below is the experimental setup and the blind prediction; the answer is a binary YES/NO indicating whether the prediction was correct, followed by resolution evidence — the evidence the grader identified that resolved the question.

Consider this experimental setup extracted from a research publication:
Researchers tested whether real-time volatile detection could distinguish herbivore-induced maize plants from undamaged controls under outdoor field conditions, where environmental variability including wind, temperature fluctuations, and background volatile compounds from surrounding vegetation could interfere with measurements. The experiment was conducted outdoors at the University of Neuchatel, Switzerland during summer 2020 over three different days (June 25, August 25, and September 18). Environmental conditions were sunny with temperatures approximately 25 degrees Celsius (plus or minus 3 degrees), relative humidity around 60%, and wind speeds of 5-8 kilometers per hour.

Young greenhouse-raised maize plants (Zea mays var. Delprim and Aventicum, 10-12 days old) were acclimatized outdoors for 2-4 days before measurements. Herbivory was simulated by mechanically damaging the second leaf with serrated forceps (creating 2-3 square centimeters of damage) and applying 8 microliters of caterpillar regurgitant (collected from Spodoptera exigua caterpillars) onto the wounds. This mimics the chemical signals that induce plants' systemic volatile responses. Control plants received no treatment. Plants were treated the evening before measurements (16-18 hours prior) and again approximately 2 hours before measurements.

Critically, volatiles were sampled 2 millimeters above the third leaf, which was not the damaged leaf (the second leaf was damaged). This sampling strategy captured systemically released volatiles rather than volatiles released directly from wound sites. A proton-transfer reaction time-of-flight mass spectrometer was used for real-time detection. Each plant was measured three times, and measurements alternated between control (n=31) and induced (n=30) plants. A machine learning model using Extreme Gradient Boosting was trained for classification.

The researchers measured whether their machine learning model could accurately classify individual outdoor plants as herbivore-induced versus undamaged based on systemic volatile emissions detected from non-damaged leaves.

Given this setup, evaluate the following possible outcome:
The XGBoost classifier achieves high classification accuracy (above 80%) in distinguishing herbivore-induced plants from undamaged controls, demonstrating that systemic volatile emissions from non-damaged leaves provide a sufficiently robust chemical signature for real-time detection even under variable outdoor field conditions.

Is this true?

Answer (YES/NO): NO